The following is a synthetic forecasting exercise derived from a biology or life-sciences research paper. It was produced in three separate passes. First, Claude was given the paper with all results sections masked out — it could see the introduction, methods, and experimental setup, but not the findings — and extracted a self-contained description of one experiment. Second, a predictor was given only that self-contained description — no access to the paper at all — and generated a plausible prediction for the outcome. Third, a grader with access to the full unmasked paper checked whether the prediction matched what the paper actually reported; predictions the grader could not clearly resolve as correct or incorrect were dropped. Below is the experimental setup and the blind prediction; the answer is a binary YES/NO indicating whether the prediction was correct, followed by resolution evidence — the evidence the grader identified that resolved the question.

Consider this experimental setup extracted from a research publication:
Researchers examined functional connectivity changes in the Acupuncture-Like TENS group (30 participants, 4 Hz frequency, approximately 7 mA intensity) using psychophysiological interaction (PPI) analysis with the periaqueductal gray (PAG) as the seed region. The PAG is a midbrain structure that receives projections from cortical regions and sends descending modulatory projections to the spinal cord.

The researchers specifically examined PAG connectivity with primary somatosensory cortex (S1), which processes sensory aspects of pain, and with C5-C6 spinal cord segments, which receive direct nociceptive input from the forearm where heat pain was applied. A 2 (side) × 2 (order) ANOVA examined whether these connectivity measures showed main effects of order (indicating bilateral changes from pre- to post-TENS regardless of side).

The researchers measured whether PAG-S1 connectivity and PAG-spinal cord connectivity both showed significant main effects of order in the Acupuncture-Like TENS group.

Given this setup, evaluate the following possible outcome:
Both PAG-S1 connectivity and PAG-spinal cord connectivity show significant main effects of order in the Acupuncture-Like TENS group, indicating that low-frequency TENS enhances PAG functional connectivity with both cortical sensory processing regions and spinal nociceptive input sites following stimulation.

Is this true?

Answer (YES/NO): NO